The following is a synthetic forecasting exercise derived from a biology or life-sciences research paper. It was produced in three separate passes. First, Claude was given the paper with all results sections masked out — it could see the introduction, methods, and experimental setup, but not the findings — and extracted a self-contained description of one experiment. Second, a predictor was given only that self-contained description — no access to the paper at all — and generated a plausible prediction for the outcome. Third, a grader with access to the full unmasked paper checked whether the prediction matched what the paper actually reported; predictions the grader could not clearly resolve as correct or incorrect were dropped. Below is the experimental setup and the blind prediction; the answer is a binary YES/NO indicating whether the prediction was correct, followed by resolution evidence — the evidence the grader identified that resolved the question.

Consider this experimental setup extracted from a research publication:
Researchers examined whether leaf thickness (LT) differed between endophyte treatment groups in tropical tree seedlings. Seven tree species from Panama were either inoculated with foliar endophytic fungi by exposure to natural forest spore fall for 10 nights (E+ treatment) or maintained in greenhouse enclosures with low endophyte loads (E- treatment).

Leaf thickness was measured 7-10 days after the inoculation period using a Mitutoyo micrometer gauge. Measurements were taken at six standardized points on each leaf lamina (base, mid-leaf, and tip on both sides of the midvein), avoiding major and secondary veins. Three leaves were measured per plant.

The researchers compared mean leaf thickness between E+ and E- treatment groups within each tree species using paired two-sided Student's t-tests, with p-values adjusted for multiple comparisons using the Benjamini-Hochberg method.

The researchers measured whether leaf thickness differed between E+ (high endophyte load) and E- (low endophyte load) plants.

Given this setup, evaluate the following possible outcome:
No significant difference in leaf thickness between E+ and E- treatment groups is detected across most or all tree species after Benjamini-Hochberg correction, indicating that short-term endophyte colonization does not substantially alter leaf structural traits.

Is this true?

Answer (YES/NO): NO